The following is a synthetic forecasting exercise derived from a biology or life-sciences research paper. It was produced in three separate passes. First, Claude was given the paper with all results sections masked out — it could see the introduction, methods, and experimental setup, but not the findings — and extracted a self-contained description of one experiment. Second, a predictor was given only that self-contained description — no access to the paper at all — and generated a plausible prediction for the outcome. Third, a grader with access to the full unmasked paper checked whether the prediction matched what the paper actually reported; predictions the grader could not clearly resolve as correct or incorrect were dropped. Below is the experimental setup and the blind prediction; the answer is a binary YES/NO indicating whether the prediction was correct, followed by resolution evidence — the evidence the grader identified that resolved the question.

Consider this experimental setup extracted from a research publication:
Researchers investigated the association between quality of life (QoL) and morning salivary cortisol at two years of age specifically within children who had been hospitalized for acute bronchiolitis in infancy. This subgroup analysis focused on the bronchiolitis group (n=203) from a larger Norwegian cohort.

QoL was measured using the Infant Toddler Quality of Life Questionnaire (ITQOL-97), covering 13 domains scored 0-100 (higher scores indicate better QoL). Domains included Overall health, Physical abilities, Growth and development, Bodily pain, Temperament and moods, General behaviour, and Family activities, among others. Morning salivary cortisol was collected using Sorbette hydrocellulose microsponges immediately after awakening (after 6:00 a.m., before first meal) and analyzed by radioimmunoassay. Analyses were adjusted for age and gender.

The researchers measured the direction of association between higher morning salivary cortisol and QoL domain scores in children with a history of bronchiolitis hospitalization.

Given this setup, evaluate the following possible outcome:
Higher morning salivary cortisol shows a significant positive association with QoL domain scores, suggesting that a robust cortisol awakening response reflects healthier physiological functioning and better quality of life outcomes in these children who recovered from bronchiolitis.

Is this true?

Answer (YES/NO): YES